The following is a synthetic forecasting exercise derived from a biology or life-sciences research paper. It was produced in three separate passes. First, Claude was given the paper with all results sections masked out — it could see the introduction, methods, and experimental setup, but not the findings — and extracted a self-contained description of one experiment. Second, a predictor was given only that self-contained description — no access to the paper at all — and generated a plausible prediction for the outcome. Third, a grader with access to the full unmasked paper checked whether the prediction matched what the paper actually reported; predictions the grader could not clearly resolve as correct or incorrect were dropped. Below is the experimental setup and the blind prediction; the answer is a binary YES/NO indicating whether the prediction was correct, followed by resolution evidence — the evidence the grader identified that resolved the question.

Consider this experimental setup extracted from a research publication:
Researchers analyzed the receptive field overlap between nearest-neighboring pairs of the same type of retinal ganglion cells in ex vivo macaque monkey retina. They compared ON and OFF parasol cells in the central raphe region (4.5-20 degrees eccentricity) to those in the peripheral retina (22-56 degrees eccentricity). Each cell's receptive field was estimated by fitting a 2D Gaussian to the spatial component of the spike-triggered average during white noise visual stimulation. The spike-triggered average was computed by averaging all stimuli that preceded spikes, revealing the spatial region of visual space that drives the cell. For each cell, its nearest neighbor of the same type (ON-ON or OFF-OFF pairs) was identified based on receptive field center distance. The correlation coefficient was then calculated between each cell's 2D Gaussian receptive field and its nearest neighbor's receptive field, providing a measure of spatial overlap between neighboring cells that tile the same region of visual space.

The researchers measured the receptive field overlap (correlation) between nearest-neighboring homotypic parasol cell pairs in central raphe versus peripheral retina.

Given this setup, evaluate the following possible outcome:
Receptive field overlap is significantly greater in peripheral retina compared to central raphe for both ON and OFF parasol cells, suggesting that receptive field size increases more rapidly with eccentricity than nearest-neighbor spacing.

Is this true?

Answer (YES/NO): NO